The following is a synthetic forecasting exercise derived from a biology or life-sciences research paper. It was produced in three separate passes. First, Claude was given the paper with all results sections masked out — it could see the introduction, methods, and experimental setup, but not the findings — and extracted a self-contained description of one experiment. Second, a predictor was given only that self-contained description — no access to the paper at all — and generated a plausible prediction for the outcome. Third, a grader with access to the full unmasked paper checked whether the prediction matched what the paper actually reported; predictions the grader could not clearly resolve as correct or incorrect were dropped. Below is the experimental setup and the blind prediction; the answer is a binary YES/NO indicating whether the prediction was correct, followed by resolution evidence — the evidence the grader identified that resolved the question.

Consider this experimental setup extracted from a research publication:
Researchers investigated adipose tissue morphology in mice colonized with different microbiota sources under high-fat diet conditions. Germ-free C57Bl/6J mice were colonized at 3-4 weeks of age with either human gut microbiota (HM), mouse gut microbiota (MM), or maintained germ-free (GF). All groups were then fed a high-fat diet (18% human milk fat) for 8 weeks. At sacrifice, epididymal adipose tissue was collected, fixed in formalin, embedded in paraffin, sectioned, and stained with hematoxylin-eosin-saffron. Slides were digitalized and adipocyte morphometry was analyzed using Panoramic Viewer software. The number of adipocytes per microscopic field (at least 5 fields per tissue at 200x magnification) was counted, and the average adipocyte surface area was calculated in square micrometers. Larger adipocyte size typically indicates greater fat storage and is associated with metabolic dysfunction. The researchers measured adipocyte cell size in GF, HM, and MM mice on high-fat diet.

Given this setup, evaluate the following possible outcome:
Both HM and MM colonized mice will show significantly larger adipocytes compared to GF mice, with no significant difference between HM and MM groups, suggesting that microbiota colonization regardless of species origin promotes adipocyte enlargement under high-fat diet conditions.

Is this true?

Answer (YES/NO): NO